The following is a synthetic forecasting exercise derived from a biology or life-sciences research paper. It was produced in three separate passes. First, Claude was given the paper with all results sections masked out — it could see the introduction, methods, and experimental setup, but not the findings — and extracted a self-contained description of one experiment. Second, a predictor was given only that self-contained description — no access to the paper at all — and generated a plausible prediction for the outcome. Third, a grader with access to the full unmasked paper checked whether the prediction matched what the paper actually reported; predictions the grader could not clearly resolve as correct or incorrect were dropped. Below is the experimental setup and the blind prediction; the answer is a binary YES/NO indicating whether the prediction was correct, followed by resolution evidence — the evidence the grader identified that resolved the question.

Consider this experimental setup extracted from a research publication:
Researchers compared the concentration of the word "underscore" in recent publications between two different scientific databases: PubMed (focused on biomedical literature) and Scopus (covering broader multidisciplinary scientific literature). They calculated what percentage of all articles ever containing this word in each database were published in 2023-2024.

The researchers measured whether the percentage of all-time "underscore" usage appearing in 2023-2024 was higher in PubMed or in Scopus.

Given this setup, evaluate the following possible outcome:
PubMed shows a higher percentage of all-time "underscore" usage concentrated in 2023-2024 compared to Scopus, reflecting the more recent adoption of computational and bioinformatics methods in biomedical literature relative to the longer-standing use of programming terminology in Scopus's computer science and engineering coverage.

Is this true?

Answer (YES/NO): NO